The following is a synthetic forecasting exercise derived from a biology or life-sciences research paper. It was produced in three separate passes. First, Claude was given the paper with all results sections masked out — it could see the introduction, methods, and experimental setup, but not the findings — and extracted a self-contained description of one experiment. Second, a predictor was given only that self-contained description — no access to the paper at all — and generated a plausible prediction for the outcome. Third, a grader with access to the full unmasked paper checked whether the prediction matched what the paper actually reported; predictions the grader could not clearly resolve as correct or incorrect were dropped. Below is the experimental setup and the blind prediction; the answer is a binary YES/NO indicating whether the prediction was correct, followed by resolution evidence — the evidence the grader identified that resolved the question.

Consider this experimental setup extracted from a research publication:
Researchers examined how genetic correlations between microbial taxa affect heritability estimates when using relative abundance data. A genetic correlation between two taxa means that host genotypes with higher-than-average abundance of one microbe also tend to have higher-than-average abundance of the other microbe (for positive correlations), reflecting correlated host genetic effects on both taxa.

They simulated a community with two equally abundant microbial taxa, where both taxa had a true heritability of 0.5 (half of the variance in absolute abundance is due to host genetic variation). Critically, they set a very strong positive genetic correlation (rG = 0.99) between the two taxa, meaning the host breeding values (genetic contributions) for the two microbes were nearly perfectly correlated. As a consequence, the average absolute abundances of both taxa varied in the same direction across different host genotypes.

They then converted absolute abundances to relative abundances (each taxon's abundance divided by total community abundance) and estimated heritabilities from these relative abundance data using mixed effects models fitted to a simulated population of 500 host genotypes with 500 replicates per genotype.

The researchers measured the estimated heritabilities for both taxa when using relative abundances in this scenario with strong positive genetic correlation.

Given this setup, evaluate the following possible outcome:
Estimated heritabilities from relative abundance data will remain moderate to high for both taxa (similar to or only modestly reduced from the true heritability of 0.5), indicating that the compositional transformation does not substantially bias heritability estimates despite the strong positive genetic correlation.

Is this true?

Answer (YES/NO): NO